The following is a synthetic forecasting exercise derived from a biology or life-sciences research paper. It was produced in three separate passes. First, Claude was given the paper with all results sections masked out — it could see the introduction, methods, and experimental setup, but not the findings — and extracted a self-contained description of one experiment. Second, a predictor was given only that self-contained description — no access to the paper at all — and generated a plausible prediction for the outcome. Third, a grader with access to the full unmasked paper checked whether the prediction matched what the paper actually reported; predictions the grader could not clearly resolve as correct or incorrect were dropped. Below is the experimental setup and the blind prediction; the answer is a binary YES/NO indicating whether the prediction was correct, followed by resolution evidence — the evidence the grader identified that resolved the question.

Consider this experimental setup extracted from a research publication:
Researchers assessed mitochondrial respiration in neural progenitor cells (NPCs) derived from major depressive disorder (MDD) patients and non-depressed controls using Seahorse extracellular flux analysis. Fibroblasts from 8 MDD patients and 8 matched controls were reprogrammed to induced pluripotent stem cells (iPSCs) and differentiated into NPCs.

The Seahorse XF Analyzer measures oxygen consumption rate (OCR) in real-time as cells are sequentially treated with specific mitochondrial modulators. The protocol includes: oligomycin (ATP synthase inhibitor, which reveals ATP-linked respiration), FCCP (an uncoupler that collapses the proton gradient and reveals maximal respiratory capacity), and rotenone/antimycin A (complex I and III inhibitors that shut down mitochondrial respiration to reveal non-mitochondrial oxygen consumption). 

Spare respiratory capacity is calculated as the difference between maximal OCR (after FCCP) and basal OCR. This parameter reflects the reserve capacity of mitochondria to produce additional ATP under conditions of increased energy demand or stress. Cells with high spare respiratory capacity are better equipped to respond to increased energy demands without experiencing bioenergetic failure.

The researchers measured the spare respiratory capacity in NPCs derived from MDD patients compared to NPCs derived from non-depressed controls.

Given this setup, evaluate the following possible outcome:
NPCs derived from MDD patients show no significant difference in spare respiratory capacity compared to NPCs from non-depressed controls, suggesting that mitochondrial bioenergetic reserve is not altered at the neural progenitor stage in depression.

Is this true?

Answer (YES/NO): YES